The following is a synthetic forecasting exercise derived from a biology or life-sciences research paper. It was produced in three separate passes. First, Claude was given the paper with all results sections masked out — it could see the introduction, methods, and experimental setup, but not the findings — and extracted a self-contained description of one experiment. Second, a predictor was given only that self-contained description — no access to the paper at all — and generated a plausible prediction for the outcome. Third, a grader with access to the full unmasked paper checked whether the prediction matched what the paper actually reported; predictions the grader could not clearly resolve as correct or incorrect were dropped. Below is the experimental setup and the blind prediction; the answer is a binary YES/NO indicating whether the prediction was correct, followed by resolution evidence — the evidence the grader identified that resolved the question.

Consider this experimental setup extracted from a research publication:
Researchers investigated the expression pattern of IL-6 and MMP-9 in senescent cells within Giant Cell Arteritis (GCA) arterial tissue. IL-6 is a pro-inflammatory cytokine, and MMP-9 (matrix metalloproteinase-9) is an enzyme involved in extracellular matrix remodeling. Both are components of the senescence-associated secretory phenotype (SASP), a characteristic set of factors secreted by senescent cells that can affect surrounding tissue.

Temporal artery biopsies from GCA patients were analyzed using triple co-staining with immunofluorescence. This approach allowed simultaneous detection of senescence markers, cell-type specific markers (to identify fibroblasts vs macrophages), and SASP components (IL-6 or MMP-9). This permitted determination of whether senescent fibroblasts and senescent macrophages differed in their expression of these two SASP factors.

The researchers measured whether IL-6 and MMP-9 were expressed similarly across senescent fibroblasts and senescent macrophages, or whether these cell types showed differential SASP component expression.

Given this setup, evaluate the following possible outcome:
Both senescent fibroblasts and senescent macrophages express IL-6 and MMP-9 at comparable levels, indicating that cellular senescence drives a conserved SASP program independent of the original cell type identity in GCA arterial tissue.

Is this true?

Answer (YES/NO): NO